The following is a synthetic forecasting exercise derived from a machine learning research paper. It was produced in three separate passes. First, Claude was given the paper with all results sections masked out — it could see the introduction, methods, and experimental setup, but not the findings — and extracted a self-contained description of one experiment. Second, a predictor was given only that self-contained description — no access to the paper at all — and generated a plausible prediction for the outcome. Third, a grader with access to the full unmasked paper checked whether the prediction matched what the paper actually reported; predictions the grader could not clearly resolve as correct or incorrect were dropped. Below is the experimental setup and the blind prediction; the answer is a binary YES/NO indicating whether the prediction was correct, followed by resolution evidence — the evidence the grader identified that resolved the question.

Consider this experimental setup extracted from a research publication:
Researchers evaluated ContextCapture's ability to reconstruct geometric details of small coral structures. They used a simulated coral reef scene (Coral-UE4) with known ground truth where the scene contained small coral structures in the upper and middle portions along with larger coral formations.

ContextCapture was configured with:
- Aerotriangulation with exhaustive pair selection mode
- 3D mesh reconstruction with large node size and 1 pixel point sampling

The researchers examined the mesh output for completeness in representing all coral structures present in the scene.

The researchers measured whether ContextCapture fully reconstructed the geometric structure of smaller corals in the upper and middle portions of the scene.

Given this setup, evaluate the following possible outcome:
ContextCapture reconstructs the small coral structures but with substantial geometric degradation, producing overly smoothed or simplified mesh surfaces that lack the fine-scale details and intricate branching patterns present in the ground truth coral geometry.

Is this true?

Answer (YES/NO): NO